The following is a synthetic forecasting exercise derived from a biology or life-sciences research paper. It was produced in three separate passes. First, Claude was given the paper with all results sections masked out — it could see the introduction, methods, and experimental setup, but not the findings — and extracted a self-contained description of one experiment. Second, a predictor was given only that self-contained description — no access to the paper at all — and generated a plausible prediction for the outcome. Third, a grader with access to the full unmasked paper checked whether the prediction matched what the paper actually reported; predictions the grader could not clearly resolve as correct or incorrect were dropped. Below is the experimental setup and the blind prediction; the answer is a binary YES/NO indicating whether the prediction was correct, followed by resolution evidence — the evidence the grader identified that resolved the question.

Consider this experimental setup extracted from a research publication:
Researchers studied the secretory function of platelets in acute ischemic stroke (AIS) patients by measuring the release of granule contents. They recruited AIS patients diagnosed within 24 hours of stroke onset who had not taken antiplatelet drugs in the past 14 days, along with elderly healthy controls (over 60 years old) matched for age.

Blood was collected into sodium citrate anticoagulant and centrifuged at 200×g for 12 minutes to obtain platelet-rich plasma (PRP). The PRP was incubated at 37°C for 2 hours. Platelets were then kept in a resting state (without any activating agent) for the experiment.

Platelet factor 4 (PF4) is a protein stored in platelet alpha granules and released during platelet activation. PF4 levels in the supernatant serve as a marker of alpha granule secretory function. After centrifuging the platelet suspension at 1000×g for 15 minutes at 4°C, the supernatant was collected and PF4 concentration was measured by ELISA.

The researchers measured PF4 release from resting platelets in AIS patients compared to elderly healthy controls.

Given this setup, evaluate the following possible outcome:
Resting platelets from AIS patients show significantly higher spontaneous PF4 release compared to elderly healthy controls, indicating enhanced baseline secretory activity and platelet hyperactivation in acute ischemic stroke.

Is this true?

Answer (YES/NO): NO